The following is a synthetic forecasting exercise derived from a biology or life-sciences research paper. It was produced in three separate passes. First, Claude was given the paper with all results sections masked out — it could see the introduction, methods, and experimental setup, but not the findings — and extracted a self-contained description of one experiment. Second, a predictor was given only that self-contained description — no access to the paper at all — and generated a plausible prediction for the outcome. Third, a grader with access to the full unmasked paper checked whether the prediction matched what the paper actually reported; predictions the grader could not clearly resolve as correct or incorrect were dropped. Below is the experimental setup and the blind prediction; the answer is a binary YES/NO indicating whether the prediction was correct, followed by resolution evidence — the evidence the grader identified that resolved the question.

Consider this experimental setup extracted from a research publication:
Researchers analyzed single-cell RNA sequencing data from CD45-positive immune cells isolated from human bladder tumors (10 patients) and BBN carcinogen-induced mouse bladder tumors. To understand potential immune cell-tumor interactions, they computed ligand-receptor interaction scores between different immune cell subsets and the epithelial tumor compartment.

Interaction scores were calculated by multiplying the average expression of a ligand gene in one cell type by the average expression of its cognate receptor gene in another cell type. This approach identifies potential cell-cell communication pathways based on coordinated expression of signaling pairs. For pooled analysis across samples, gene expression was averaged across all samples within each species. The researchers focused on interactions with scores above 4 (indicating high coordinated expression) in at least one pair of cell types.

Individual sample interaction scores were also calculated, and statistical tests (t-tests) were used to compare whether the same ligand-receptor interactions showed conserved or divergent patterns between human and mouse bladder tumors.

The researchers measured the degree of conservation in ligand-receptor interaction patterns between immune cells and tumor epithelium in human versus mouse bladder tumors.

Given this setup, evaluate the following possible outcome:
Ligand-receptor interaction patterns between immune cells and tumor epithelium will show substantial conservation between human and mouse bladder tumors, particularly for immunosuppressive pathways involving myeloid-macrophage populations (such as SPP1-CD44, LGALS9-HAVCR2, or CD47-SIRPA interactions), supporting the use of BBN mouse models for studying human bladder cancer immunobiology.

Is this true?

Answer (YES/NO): NO